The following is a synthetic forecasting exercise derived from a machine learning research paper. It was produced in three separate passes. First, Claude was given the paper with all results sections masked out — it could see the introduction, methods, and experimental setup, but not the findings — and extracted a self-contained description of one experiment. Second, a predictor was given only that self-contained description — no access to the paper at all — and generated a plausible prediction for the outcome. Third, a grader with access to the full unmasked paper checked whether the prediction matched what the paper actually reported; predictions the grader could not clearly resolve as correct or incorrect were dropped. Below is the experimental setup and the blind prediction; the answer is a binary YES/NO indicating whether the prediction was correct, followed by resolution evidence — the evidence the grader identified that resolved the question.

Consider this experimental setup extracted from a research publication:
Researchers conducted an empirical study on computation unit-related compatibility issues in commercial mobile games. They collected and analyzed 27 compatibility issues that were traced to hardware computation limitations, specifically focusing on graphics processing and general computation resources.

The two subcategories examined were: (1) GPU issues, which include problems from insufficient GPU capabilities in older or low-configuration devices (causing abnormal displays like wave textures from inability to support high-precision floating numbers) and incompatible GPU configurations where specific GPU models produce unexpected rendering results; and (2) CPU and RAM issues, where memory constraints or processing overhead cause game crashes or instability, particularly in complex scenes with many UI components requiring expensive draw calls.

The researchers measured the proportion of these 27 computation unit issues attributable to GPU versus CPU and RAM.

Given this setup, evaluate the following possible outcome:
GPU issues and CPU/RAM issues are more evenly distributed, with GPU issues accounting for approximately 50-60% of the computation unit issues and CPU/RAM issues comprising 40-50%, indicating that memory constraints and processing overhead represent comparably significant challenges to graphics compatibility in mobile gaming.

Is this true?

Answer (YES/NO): NO